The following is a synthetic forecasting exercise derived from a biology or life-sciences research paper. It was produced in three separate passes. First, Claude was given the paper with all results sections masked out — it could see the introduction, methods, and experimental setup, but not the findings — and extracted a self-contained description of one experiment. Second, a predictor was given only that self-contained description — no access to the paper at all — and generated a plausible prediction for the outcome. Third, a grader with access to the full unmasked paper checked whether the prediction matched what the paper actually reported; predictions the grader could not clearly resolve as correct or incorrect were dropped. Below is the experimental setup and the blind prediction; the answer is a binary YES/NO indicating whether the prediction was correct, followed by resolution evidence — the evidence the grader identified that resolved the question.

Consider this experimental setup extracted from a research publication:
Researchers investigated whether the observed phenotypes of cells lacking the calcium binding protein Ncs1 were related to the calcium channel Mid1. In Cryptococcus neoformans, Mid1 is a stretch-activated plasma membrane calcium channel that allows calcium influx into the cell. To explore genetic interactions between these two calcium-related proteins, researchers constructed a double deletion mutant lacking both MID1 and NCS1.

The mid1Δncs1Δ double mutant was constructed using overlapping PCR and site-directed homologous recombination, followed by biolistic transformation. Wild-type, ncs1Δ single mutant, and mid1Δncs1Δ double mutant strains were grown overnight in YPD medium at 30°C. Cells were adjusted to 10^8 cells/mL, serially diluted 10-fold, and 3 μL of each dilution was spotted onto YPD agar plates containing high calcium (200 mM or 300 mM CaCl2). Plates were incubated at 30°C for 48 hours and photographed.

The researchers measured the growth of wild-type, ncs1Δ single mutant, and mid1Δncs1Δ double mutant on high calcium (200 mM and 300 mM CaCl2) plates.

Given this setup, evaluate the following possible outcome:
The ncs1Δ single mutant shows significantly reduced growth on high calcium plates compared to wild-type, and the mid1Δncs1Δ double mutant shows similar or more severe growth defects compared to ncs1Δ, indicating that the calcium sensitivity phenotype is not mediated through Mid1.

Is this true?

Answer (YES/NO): YES